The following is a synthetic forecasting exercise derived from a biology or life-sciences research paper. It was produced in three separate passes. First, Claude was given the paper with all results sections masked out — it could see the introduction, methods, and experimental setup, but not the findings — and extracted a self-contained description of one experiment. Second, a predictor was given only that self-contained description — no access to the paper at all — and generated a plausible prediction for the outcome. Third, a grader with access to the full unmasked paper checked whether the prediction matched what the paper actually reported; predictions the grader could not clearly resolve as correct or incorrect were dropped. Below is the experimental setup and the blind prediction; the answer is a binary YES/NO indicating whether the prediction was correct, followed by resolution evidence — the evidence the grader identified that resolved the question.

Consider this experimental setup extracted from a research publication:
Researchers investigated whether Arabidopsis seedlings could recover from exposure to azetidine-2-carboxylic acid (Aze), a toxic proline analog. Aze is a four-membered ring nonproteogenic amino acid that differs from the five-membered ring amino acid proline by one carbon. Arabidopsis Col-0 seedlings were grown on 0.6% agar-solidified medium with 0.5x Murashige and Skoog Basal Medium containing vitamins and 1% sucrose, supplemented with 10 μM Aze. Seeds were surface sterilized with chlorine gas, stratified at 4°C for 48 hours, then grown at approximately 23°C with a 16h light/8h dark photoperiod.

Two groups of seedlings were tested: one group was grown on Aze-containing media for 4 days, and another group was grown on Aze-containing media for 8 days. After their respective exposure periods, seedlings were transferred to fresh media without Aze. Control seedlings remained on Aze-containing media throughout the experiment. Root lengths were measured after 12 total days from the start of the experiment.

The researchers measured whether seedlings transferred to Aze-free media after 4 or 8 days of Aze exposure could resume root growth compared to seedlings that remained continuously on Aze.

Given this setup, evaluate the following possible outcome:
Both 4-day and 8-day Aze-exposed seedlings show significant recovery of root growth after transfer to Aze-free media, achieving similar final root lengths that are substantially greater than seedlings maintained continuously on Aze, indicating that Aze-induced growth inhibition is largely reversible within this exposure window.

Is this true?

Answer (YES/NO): YES